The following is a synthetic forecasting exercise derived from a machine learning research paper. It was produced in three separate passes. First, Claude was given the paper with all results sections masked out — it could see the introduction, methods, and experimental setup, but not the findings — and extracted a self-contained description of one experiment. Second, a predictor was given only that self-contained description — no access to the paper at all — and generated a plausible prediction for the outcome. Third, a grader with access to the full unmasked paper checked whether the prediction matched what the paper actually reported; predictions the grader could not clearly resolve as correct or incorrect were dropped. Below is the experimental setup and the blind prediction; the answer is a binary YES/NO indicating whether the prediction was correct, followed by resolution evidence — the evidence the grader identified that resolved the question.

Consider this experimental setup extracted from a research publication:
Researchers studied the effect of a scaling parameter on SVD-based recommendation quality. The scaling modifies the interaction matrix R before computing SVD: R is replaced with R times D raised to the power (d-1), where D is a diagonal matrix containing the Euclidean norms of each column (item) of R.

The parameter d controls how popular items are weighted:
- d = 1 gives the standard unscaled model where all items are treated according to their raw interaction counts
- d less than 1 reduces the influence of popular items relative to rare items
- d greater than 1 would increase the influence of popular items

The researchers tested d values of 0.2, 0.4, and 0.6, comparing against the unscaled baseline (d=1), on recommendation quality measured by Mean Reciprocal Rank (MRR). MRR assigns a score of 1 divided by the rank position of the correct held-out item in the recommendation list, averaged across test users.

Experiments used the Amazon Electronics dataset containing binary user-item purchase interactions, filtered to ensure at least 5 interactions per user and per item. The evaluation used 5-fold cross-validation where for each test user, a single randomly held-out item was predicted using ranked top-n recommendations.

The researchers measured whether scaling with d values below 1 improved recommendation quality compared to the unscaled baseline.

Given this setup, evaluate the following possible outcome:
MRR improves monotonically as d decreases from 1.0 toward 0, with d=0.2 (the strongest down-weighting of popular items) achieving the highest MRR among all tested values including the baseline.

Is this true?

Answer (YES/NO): NO